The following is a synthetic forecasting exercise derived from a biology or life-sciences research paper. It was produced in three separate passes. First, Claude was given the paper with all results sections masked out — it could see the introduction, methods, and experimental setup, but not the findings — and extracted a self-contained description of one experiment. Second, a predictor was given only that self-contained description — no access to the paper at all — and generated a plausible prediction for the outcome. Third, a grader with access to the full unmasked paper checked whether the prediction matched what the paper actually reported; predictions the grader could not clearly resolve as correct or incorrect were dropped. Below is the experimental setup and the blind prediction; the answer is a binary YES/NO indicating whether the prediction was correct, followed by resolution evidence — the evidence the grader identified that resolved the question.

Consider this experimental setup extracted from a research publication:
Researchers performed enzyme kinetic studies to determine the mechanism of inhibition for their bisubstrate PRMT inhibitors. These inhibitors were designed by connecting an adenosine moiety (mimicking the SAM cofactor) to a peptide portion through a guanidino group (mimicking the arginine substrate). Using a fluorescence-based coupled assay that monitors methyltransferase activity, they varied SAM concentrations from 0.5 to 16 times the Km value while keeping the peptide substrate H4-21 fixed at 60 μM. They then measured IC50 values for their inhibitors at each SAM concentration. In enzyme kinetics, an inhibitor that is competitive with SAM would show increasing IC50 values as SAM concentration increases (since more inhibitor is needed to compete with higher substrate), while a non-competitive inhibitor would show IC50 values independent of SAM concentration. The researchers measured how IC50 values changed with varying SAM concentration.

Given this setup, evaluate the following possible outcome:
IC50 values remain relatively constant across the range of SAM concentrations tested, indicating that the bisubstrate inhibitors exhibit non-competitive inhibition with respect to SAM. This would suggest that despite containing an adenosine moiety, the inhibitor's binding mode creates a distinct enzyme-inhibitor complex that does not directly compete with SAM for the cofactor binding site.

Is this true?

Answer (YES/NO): NO